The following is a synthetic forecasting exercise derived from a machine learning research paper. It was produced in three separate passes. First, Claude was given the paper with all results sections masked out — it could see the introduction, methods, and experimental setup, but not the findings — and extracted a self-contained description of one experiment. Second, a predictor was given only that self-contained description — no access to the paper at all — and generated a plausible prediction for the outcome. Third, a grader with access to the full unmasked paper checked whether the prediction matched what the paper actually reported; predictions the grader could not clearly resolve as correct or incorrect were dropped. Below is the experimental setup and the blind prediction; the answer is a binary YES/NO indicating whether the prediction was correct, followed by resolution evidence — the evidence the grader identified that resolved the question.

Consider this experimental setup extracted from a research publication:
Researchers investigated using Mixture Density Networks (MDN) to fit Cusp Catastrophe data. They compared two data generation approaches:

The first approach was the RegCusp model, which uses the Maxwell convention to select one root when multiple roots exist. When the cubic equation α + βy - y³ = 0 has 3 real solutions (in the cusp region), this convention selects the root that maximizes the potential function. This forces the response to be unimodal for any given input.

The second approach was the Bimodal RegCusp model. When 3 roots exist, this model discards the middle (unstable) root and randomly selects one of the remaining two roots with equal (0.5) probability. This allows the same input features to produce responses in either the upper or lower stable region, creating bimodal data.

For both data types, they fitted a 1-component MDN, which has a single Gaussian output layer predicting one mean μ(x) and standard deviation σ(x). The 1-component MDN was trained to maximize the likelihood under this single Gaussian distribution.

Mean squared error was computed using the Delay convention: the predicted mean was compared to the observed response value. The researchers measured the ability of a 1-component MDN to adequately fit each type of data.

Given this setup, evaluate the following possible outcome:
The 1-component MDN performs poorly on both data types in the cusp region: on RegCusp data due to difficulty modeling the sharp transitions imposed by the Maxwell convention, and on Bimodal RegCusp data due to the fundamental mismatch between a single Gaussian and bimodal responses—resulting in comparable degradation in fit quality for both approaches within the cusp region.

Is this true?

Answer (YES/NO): NO